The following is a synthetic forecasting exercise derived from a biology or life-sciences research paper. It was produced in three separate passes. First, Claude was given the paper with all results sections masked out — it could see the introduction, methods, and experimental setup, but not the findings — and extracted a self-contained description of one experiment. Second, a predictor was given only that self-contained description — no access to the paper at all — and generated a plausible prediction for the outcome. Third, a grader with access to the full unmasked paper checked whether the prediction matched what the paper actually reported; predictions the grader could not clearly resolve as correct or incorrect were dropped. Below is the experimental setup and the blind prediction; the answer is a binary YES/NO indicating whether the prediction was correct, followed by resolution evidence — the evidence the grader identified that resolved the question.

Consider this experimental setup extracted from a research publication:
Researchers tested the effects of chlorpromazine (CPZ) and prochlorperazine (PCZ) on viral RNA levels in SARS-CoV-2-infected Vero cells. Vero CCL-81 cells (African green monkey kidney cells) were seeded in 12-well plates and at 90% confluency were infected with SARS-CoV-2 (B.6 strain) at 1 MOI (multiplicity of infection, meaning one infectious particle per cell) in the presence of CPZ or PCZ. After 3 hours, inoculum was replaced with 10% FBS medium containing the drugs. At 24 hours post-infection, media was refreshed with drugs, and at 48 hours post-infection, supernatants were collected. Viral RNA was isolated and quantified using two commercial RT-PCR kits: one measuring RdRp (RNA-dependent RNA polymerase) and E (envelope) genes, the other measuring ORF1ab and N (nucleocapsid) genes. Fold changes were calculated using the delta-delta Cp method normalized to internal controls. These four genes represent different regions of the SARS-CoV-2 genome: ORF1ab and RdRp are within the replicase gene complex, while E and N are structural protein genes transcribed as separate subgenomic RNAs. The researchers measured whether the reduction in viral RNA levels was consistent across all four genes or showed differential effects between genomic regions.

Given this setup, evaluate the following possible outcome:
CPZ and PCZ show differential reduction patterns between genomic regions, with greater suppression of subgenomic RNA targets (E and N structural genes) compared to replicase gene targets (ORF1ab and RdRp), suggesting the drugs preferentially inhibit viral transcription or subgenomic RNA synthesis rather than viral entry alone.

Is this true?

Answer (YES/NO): NO